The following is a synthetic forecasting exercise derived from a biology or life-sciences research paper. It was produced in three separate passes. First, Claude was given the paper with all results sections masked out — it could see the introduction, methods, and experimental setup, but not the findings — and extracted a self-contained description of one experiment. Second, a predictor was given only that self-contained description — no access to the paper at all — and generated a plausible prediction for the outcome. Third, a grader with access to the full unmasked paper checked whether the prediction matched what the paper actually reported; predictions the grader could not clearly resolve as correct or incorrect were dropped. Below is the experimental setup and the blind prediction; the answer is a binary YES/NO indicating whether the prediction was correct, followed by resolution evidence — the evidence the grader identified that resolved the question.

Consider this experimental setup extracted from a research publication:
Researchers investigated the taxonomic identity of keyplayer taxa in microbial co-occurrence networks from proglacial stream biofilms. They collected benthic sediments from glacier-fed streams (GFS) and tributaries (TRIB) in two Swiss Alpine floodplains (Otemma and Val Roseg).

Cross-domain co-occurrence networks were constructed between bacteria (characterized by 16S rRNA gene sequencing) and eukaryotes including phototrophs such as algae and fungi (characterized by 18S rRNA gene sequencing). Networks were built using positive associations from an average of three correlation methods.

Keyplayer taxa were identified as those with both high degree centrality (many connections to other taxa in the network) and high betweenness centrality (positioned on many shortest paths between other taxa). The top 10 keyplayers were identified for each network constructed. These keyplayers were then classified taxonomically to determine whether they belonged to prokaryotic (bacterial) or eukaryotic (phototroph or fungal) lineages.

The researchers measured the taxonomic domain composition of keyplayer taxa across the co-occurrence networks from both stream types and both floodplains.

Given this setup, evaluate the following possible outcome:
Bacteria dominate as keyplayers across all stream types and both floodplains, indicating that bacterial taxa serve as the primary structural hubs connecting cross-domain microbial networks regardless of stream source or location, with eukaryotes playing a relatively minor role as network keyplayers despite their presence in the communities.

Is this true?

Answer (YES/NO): NO